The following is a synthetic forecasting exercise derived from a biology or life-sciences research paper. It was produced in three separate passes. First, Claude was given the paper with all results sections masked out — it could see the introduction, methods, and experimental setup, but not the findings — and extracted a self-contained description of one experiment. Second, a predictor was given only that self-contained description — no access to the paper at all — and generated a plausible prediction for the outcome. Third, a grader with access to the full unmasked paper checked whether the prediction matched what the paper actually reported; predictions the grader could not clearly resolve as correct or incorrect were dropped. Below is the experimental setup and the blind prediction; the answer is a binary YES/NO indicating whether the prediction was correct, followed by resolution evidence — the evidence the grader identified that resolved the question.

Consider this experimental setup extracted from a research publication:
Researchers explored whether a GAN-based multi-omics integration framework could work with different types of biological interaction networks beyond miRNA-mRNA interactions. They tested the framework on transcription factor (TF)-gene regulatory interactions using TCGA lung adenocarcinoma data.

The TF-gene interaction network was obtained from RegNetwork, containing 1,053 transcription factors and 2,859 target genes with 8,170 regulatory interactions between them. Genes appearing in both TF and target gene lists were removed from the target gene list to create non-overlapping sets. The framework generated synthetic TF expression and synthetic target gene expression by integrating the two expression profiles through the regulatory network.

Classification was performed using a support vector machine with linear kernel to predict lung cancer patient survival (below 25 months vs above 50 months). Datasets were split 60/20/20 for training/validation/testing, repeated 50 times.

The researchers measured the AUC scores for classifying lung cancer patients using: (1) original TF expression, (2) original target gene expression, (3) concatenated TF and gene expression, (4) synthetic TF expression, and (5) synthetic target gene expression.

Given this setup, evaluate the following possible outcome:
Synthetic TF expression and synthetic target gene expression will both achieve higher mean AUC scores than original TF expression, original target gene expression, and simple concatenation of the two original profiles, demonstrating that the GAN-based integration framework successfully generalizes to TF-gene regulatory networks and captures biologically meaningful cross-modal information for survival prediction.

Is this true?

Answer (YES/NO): YES